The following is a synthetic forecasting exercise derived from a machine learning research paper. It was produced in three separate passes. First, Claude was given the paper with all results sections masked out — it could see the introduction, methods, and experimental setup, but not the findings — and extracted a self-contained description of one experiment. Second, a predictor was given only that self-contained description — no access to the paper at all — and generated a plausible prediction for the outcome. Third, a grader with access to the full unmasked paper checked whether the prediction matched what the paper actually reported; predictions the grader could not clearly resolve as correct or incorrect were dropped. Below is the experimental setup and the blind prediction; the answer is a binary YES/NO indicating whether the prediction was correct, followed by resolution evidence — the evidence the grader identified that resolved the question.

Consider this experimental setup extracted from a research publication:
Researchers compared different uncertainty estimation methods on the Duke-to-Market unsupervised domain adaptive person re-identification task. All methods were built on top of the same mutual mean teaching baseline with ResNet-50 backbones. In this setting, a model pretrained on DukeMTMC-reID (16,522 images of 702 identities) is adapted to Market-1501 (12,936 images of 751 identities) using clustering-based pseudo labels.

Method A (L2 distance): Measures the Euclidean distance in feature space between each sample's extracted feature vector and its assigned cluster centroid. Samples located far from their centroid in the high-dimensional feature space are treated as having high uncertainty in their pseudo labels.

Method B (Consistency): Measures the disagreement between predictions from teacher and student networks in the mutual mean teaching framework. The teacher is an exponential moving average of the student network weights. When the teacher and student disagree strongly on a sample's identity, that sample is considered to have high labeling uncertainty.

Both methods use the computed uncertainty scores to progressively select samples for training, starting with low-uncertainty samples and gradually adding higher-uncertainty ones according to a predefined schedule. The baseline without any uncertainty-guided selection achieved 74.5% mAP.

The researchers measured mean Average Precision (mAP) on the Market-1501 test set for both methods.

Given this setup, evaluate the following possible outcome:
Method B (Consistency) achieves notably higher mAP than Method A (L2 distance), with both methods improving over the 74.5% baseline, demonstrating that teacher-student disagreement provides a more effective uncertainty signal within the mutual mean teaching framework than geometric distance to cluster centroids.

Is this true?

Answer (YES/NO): NO